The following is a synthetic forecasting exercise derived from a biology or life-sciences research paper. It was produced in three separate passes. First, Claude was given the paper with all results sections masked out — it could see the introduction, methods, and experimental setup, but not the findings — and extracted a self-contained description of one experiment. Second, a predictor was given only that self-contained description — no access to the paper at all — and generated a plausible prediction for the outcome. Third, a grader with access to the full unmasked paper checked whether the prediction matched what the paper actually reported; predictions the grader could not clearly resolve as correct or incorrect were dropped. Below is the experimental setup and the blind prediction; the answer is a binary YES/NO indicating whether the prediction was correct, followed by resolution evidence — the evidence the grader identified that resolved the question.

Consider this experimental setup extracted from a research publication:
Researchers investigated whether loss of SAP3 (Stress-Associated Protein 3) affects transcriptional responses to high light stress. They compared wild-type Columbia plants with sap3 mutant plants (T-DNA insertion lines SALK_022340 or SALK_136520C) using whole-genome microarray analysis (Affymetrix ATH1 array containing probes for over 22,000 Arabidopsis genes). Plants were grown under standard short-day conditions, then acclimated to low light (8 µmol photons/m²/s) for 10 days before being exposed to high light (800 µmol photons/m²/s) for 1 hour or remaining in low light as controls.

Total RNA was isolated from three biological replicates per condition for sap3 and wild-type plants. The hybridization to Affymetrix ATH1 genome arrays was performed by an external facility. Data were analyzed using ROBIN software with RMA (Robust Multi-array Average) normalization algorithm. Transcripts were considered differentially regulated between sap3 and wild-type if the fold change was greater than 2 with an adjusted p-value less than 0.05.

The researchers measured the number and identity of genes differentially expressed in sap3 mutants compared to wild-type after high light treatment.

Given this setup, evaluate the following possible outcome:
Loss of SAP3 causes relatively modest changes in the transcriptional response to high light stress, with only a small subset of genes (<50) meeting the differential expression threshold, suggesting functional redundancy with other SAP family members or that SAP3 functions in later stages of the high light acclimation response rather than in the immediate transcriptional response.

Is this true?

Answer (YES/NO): YES